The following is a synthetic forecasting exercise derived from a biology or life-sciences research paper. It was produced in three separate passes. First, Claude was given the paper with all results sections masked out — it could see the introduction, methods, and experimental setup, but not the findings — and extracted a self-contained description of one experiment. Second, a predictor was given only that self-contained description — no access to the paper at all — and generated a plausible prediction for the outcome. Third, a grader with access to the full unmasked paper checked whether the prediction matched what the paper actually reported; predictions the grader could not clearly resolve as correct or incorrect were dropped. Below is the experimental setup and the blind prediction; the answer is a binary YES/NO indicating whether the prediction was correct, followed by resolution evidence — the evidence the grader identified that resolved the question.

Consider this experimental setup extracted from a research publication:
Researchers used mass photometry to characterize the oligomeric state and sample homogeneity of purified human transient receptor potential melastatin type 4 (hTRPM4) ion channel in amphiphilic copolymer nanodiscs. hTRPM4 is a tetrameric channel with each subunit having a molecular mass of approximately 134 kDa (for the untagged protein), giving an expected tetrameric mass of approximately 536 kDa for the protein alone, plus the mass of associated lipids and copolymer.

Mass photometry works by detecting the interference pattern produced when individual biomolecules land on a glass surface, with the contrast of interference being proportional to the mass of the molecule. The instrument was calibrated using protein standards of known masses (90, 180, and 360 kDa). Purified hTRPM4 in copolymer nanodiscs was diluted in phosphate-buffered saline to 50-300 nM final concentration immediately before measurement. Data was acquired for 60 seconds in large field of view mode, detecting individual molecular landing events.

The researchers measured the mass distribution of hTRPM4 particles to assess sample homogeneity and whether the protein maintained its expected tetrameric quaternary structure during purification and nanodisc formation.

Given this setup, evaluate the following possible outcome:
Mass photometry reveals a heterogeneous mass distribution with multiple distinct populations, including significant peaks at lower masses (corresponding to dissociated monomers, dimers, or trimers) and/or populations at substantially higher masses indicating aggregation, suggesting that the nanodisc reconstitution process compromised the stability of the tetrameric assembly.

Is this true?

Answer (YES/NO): NO